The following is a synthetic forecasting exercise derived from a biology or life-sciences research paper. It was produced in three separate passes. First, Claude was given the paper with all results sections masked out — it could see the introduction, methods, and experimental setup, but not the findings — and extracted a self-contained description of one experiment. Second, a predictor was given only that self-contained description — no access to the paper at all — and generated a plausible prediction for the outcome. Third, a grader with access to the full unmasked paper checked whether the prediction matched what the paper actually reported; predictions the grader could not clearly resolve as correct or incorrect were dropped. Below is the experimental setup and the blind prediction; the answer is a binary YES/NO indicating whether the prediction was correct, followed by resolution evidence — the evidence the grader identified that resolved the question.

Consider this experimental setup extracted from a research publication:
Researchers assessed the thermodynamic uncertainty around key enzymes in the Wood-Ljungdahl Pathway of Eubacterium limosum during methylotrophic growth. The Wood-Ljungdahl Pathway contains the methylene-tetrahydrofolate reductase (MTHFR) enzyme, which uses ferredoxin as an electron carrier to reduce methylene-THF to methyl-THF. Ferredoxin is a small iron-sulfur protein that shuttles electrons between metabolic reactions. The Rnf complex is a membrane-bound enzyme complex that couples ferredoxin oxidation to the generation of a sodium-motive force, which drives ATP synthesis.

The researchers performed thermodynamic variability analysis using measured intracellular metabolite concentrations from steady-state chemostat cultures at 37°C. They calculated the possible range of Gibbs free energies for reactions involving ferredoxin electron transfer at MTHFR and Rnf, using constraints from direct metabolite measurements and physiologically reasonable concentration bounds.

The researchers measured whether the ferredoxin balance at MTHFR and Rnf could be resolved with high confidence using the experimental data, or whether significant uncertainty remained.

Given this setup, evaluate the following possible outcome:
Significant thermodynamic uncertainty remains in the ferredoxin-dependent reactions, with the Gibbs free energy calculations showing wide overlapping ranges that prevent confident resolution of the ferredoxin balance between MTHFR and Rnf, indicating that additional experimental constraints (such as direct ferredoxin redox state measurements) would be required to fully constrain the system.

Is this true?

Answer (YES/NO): YES